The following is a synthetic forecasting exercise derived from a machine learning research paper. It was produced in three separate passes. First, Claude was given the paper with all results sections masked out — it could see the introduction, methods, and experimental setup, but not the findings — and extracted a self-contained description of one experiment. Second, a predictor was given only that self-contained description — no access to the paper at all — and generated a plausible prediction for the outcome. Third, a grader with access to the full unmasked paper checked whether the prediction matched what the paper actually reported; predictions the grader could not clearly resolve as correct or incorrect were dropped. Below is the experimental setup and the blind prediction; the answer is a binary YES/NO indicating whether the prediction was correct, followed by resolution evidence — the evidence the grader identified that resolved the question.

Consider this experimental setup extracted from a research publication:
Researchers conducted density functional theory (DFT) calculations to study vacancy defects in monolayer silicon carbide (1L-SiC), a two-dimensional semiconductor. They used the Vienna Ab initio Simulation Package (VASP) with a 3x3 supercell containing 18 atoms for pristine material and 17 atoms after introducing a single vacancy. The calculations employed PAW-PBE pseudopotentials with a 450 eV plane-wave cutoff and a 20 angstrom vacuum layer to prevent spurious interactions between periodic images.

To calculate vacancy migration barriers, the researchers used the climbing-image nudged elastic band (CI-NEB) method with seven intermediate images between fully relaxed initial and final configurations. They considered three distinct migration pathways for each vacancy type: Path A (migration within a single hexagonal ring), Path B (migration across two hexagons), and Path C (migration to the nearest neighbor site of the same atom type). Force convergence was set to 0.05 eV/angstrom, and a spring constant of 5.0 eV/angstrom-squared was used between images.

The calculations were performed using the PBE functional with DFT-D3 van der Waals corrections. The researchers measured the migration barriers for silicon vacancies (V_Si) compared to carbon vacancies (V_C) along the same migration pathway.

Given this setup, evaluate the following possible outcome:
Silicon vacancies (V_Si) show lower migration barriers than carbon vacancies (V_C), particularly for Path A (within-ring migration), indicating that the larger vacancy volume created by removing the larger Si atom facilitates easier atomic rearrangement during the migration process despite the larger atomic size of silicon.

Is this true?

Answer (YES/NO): NO